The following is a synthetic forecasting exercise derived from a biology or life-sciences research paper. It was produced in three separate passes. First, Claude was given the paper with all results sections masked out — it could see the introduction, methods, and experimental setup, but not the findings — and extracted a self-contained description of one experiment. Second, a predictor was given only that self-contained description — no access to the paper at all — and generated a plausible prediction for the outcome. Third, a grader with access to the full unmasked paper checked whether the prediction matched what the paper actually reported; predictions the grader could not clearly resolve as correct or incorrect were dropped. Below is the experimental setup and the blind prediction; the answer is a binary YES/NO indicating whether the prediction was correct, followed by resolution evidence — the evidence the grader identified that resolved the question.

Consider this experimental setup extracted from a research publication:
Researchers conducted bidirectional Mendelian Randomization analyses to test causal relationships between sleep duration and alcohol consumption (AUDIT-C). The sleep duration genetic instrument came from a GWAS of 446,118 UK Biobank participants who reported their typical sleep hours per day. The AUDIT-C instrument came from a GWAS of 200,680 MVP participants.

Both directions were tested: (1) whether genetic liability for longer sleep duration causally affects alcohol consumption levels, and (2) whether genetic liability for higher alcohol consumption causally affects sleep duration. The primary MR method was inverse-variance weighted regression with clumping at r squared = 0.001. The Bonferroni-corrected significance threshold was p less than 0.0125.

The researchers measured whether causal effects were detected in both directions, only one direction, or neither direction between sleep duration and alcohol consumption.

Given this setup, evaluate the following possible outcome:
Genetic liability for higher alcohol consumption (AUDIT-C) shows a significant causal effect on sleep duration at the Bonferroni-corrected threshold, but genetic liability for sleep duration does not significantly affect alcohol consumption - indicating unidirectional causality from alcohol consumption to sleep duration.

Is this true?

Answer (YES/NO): NO